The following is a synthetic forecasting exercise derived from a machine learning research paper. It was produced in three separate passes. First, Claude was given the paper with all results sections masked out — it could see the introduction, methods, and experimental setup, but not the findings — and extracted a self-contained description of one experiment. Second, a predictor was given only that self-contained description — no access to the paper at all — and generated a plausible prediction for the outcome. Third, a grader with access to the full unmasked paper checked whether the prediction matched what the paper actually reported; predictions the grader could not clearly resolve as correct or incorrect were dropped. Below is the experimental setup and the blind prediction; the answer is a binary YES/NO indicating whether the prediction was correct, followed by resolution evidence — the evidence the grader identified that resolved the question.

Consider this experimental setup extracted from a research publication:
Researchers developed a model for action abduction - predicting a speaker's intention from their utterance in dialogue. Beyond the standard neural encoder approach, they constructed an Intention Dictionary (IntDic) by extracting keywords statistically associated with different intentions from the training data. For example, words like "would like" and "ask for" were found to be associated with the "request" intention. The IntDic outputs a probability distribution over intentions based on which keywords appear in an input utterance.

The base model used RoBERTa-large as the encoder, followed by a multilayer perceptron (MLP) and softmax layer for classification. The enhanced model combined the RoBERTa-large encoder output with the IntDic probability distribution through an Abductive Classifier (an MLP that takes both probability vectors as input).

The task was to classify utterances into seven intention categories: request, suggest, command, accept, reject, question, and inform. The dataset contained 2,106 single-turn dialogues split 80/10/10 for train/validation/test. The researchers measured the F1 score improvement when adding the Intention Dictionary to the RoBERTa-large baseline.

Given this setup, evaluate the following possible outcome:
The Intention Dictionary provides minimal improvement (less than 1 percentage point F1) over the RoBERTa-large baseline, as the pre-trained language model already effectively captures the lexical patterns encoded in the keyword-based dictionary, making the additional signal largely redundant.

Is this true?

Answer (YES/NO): NO